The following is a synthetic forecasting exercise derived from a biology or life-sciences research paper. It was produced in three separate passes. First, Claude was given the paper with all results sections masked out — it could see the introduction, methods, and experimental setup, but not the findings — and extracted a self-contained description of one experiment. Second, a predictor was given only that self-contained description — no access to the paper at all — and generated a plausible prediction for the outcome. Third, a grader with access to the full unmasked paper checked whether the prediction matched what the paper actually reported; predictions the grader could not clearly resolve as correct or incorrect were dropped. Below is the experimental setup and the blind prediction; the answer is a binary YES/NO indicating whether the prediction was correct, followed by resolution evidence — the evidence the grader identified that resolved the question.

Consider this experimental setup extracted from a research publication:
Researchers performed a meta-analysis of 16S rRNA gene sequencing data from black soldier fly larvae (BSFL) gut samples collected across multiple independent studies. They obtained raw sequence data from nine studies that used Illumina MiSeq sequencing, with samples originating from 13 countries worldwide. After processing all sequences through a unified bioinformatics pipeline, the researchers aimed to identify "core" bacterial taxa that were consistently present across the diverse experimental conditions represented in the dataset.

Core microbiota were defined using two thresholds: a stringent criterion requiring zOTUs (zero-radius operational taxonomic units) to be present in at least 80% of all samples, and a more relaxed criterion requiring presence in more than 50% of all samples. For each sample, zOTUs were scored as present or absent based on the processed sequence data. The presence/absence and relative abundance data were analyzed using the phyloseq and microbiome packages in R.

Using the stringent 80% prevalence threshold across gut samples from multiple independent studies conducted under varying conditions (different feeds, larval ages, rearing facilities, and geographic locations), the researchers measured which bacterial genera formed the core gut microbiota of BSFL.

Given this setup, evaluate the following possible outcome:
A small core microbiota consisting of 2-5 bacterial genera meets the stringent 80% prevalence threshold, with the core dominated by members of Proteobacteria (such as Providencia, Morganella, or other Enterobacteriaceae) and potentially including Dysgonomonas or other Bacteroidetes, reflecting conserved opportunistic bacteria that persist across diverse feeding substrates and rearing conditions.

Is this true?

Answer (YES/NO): NO